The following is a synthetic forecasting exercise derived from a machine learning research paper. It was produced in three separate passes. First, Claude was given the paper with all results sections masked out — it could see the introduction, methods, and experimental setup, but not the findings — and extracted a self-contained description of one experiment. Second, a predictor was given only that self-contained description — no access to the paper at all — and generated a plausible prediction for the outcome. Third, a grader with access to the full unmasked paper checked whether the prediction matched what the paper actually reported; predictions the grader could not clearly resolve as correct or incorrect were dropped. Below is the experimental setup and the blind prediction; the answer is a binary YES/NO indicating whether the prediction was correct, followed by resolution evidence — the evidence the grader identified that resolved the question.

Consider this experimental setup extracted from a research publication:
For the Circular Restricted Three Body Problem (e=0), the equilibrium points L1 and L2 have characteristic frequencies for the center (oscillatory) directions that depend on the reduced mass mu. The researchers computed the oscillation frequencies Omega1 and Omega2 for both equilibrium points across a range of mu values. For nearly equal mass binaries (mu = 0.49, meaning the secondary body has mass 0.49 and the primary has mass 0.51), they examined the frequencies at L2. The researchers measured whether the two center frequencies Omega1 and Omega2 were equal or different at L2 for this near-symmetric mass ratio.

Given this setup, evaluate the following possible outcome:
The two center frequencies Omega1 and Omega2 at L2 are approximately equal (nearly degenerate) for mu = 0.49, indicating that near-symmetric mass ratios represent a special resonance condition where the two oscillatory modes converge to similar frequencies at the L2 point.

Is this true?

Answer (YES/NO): YES